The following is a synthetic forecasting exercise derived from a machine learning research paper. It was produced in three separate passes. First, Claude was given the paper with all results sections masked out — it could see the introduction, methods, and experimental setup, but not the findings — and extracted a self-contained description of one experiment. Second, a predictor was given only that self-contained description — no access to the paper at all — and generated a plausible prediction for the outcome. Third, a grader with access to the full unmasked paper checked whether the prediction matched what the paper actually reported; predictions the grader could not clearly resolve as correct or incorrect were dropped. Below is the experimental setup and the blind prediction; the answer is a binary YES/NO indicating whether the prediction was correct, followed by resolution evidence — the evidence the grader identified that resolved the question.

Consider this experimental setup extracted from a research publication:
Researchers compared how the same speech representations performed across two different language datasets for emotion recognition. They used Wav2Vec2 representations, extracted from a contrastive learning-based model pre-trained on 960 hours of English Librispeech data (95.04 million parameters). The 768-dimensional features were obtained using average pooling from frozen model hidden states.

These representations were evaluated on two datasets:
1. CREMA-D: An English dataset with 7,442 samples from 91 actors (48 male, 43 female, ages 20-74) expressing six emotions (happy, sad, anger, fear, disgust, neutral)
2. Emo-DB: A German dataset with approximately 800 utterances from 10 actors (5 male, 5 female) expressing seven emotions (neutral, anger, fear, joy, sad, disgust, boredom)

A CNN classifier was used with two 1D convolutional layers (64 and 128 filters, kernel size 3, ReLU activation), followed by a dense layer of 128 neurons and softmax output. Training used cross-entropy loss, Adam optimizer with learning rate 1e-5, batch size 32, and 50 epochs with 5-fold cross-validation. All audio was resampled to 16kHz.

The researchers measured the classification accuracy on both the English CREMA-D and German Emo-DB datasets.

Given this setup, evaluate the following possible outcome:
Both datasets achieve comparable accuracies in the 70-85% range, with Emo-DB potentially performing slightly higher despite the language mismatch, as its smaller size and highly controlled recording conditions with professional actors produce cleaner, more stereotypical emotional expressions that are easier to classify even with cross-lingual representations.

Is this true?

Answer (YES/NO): NO